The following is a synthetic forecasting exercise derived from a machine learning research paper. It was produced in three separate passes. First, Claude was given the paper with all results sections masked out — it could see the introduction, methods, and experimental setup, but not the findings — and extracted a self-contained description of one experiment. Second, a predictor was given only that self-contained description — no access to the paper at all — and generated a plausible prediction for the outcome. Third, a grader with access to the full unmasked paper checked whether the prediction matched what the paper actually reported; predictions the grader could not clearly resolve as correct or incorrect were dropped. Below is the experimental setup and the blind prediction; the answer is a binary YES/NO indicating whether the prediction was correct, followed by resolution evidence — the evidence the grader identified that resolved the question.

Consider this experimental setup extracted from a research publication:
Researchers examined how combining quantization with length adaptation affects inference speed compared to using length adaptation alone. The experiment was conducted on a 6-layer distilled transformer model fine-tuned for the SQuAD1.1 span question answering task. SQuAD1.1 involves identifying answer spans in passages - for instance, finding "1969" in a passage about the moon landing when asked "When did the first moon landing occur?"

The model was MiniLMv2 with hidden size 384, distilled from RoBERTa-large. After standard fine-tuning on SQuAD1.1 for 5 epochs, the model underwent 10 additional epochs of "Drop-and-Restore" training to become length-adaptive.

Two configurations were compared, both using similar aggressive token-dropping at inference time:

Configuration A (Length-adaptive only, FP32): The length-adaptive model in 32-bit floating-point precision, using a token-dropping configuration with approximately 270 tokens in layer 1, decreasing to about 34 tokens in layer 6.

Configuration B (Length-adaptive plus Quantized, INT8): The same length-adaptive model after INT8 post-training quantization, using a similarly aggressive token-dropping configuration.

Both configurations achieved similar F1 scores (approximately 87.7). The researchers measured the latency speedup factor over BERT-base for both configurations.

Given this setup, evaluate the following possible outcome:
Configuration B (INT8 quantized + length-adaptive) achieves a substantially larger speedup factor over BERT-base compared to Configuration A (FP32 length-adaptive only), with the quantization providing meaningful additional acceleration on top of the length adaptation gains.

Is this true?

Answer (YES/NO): YES